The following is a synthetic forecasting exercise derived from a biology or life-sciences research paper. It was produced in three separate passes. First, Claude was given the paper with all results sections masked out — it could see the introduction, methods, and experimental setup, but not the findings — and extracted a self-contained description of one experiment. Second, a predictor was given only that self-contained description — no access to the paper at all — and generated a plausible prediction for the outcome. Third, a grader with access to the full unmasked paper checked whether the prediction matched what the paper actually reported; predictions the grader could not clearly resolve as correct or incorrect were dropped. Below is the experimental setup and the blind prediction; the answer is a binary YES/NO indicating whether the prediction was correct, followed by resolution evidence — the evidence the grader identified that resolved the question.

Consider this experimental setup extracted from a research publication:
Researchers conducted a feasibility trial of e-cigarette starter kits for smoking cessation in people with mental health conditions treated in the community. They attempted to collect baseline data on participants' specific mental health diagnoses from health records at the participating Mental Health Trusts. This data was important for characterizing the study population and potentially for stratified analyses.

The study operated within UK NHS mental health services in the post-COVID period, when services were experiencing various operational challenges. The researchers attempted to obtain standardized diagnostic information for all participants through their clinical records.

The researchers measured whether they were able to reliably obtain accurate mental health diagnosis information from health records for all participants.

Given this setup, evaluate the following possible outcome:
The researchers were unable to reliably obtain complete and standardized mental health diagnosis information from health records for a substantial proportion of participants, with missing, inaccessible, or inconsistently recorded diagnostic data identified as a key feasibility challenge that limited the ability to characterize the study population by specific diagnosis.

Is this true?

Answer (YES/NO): YES